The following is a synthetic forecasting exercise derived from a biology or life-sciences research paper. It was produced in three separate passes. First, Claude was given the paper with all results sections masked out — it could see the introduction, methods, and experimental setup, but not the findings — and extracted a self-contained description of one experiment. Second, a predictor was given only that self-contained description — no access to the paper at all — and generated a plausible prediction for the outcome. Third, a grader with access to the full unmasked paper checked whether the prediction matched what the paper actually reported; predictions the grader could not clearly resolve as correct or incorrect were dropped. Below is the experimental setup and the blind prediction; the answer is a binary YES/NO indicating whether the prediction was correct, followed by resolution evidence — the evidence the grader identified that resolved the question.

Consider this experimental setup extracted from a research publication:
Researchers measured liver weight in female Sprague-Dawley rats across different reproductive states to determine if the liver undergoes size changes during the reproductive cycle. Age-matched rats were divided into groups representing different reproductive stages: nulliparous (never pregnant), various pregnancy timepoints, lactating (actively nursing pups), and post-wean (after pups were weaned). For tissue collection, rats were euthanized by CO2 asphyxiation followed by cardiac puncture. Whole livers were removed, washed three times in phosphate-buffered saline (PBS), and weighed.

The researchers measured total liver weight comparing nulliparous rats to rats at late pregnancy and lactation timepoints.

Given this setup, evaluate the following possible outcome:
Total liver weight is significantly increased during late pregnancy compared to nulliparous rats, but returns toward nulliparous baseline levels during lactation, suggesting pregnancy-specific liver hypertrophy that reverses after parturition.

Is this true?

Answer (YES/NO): NO